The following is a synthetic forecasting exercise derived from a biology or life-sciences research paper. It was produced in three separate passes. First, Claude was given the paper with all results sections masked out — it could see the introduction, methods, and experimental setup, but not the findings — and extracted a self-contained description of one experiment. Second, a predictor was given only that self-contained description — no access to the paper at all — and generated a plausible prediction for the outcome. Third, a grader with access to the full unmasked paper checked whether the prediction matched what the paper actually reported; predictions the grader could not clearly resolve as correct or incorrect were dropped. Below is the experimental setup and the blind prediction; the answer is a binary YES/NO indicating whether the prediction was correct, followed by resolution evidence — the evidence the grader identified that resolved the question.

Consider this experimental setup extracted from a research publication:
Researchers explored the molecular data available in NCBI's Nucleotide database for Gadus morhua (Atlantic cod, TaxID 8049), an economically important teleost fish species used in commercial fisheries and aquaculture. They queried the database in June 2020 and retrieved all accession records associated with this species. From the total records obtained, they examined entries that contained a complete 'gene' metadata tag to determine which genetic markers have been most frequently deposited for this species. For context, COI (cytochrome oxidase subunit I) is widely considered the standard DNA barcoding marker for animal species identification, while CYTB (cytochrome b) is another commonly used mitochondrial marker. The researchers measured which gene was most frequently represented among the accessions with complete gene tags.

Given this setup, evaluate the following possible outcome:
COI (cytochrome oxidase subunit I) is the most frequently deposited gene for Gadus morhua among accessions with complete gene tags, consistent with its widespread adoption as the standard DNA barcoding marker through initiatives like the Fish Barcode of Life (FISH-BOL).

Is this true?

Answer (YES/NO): NO